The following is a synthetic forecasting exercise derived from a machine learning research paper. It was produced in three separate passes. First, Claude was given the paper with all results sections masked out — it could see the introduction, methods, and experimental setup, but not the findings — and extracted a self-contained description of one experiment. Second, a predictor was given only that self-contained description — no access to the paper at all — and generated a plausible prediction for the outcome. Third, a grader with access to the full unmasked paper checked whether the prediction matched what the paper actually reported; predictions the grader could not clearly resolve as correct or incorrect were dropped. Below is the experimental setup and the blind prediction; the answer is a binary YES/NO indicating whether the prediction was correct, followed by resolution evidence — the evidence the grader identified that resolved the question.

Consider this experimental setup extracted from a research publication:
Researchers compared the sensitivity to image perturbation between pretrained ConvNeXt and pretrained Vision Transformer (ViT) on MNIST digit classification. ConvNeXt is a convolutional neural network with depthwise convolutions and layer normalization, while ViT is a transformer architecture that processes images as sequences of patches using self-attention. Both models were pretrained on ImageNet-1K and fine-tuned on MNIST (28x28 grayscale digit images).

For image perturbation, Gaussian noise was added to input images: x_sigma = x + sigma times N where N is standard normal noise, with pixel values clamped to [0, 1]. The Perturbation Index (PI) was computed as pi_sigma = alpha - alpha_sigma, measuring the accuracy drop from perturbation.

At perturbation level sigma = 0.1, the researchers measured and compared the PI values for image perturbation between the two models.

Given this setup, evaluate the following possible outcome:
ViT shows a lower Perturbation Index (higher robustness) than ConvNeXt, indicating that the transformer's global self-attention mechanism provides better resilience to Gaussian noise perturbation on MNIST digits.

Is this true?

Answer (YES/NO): NO